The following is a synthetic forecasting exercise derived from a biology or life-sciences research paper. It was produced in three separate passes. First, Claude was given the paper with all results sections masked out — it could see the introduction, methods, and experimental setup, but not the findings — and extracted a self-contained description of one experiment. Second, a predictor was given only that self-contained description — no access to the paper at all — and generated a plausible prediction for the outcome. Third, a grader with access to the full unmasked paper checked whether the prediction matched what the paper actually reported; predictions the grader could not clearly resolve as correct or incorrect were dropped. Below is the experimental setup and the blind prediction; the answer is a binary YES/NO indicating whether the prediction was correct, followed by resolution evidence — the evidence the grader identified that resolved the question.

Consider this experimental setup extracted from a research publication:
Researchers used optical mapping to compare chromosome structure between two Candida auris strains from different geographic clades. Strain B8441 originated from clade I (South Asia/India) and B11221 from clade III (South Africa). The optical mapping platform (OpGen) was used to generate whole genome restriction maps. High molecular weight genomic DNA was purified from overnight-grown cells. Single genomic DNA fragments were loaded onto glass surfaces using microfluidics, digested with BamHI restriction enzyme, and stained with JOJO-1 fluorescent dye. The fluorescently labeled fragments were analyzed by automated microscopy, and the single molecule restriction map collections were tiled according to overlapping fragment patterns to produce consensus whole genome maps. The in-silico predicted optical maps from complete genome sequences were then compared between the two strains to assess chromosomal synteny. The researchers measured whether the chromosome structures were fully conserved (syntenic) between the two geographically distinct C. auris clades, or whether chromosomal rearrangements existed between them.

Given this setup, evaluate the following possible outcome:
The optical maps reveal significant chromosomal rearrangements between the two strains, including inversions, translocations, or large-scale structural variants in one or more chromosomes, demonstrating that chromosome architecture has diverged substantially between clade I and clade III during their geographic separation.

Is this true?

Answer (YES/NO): NO